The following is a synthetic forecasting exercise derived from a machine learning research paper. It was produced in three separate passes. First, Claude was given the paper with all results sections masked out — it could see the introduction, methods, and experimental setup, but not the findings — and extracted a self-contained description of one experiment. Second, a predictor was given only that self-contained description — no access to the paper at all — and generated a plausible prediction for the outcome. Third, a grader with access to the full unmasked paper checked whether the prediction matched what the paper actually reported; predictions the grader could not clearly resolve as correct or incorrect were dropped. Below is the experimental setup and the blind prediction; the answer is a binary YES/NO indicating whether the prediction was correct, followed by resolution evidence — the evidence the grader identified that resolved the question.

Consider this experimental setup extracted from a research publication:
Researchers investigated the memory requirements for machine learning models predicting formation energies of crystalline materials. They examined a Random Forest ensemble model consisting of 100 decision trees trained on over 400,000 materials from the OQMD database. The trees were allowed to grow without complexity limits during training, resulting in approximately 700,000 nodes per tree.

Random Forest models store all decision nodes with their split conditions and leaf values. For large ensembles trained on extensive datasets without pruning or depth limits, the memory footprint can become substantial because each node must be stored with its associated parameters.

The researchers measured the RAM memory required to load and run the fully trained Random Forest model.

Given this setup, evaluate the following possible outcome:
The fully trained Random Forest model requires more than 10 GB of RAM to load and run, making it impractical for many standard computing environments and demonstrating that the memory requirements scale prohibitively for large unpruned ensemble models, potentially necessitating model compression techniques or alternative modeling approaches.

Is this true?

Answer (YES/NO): YES